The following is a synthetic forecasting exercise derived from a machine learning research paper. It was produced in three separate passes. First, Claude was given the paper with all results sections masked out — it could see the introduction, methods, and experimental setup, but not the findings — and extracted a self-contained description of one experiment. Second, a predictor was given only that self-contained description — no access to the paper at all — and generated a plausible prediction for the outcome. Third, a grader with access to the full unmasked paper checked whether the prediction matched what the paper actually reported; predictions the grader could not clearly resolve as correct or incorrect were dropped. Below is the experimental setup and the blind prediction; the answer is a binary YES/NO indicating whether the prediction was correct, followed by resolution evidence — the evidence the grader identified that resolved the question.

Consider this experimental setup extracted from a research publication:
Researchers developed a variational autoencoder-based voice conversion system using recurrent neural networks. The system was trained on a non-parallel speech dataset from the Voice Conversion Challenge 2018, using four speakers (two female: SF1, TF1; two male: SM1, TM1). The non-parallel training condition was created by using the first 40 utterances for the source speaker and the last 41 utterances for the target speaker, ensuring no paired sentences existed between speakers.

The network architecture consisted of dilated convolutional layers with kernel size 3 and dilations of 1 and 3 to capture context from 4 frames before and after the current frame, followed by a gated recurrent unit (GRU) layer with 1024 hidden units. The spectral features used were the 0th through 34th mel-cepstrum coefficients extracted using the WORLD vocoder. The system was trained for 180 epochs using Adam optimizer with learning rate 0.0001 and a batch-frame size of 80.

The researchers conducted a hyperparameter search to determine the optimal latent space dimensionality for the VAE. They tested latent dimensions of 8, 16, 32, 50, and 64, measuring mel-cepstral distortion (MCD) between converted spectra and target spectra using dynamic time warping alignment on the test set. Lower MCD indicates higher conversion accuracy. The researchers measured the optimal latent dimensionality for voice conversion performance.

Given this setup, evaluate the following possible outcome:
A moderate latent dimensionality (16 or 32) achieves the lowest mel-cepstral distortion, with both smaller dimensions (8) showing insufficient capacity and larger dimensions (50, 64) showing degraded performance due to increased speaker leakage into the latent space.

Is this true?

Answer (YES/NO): YES